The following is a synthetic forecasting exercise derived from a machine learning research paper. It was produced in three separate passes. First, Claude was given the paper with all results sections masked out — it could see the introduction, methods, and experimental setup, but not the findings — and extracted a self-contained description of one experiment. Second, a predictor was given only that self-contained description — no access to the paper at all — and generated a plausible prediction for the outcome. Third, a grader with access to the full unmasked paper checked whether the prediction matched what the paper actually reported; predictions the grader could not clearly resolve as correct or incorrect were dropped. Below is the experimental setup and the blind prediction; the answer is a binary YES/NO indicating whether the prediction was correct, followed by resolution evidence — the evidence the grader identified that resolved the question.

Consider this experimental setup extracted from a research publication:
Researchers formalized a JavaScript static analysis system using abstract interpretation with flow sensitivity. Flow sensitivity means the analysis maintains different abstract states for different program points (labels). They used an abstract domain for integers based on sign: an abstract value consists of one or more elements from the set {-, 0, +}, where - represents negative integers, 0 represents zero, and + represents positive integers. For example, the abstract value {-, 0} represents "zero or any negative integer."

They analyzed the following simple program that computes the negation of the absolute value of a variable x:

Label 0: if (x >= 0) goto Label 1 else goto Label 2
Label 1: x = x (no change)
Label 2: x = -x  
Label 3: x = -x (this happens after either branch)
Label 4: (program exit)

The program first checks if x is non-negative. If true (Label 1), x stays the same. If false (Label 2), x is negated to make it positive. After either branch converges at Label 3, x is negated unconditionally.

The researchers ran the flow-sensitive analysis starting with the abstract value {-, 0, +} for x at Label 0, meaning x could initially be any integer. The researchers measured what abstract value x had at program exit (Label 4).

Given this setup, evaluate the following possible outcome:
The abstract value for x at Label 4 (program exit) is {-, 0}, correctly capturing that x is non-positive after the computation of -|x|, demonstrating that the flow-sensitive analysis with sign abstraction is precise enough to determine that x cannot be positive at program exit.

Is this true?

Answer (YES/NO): YES